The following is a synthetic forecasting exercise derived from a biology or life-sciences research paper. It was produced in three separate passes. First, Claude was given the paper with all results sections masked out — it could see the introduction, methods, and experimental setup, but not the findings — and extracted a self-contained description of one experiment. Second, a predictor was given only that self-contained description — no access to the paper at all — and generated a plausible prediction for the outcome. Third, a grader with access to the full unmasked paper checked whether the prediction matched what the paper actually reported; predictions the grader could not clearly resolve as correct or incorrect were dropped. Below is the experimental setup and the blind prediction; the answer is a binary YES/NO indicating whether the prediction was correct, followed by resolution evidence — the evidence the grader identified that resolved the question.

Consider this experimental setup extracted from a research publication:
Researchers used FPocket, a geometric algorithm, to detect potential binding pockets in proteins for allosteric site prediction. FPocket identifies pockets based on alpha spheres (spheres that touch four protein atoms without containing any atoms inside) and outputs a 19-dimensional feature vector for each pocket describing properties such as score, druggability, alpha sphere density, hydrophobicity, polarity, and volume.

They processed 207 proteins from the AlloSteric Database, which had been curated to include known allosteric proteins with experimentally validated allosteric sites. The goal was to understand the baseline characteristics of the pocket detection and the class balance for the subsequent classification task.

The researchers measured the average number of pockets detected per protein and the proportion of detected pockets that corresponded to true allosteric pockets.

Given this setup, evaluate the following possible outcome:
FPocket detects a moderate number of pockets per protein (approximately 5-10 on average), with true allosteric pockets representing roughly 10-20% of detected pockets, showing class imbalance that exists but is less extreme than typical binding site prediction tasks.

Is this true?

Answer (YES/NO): NO